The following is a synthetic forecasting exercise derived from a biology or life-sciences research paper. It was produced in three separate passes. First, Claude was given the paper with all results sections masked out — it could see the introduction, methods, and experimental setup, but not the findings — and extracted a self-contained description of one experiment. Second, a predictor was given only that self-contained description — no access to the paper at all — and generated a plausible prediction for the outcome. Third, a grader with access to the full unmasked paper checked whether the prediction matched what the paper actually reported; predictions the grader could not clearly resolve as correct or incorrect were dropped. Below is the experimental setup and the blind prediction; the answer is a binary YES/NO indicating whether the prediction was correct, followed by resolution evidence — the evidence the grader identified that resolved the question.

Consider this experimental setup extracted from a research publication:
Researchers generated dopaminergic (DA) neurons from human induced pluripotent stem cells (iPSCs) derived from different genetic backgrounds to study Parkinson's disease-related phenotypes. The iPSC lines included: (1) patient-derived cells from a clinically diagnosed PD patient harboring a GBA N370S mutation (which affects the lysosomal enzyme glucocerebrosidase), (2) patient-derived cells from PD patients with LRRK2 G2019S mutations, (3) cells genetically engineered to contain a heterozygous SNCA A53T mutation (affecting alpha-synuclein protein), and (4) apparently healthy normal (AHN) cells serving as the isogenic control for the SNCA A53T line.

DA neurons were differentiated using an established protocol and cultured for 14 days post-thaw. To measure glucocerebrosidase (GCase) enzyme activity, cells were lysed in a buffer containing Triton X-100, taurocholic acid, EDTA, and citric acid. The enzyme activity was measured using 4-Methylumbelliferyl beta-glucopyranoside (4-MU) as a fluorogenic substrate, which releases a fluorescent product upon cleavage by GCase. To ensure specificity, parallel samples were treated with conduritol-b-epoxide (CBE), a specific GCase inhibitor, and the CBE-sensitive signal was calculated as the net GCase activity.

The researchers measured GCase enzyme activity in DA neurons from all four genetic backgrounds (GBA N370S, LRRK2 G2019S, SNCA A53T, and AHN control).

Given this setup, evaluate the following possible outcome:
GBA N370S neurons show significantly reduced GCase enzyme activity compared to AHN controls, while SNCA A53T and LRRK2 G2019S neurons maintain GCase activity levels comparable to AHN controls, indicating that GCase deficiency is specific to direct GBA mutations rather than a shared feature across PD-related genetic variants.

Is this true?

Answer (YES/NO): NO